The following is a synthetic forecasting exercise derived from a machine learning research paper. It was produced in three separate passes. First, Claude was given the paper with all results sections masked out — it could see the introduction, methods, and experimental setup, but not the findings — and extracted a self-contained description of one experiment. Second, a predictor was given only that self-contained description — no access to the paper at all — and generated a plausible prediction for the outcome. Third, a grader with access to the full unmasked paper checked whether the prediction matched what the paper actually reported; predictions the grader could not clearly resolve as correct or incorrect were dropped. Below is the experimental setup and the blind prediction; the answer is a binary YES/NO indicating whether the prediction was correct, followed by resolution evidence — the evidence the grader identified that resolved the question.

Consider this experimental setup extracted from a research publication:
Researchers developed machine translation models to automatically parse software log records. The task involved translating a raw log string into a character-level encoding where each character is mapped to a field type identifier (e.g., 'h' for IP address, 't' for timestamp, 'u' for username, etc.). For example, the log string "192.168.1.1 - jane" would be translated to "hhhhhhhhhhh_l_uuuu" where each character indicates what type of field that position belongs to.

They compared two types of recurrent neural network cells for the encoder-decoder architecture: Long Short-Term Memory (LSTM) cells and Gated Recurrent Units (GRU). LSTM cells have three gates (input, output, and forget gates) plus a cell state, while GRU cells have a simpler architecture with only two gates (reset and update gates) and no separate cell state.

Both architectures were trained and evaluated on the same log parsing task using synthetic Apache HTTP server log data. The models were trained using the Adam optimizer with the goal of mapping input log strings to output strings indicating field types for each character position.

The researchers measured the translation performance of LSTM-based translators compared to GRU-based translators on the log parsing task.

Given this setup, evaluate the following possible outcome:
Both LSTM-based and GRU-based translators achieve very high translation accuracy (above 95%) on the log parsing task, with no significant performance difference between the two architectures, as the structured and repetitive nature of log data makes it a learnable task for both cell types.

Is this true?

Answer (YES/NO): NO